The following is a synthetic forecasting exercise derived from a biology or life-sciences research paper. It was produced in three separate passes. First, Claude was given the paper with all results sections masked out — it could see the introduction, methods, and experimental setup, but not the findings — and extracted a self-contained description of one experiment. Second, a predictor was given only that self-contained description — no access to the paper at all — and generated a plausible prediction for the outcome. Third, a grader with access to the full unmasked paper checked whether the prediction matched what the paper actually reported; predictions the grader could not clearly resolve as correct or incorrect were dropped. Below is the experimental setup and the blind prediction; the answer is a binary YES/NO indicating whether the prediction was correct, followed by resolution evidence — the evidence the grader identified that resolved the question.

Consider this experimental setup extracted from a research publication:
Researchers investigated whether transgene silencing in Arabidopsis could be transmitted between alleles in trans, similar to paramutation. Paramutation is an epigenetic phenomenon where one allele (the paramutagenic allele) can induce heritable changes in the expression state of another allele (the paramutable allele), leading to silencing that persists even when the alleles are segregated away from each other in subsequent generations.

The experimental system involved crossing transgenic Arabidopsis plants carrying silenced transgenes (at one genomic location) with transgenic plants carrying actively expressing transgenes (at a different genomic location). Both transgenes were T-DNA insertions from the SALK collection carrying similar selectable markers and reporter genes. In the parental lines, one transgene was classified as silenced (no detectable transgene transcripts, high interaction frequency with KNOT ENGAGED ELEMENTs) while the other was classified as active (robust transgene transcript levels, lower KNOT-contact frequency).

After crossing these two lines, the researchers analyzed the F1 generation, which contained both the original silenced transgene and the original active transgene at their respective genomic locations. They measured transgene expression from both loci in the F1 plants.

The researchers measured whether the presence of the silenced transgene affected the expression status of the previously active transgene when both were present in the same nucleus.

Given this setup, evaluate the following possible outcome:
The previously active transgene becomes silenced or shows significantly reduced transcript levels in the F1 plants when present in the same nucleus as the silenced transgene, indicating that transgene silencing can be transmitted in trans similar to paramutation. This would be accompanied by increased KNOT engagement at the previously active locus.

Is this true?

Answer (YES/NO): NO